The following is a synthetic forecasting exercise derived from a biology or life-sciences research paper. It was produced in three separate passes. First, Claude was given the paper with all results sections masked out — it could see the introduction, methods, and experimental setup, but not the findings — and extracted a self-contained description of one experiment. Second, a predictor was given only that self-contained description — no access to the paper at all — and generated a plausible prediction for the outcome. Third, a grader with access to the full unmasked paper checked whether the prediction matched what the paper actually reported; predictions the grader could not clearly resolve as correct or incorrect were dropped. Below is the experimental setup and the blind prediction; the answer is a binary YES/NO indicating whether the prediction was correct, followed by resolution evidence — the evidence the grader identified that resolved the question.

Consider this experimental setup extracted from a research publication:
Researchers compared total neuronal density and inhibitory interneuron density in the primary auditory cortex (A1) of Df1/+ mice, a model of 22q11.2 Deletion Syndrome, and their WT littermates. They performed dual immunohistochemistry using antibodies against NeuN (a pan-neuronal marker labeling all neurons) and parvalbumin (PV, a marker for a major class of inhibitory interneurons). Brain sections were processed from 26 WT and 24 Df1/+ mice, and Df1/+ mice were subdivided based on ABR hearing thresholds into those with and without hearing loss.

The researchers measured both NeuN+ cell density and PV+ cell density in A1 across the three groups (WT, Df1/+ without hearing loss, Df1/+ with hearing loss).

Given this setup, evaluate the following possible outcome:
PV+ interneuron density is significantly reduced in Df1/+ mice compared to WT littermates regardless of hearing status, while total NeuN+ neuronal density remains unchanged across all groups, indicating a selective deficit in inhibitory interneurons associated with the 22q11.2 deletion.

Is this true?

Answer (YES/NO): NO